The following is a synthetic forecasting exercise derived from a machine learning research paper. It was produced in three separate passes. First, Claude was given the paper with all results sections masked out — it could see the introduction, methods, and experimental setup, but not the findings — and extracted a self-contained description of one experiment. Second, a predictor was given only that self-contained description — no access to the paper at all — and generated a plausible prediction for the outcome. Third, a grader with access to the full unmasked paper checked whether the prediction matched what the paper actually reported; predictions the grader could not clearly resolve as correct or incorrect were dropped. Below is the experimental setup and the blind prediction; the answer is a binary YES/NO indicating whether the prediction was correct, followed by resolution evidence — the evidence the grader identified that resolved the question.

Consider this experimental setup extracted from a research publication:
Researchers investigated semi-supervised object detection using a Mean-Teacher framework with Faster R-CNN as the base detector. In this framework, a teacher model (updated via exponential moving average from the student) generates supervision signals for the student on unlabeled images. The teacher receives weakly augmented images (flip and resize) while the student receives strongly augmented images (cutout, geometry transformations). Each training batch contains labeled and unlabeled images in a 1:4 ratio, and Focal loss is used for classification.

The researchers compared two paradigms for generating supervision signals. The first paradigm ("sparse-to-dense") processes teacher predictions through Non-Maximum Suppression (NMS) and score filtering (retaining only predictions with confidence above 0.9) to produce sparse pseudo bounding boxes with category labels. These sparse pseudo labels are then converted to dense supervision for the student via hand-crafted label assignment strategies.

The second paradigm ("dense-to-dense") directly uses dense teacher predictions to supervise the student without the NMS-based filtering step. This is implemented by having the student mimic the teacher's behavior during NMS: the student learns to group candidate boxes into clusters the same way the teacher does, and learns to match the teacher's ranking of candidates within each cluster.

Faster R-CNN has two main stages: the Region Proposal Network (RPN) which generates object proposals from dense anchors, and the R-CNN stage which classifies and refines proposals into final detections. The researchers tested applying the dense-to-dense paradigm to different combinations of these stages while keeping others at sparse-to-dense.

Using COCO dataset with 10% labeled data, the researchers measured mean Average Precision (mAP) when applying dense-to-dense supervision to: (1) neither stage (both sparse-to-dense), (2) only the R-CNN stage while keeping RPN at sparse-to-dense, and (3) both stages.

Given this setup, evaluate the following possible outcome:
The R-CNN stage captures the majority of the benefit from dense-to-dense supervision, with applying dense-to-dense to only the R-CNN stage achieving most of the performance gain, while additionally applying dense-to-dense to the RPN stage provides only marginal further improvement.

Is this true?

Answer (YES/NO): NO